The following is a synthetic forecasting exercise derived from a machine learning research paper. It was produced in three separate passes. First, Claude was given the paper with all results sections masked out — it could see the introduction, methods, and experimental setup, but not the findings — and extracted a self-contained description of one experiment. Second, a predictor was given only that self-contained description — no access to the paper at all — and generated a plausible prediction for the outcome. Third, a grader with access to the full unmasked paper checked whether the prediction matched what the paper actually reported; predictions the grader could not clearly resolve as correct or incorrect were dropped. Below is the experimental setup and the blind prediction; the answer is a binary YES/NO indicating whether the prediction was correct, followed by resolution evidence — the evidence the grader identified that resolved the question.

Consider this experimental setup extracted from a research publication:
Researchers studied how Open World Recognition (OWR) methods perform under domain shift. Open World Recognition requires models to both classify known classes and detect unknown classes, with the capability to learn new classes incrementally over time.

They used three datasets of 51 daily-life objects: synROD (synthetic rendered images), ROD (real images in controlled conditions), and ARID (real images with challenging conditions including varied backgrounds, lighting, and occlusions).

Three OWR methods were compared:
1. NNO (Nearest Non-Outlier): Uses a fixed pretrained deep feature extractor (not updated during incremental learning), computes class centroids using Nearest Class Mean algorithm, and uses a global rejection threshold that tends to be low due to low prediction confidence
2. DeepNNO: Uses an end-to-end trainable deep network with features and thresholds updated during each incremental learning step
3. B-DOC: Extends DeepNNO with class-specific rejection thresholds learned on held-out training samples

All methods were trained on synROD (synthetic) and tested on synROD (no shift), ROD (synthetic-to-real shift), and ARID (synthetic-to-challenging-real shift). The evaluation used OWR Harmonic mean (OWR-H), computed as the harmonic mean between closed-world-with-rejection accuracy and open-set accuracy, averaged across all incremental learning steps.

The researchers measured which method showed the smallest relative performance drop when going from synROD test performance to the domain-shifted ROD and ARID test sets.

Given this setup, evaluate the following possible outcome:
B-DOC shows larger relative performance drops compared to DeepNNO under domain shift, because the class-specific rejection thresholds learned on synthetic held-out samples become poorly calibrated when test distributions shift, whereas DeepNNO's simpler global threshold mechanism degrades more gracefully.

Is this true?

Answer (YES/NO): NO